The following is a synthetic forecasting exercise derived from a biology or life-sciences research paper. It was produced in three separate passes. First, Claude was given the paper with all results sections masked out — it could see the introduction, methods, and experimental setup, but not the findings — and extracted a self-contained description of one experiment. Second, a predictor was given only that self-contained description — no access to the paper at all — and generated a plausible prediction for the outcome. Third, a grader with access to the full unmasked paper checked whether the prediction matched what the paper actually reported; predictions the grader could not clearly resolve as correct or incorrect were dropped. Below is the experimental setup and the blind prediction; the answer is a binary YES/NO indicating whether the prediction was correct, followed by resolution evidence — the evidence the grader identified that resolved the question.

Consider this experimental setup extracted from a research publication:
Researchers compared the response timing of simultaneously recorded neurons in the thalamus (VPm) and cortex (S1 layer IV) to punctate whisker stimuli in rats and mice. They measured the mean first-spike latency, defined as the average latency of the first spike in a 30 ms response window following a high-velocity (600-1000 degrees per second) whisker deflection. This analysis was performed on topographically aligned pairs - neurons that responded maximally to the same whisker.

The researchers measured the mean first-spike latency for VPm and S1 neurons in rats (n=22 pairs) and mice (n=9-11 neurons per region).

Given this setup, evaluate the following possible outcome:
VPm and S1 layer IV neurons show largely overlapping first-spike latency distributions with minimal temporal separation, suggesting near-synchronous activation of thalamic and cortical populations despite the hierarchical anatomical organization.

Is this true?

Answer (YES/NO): NO